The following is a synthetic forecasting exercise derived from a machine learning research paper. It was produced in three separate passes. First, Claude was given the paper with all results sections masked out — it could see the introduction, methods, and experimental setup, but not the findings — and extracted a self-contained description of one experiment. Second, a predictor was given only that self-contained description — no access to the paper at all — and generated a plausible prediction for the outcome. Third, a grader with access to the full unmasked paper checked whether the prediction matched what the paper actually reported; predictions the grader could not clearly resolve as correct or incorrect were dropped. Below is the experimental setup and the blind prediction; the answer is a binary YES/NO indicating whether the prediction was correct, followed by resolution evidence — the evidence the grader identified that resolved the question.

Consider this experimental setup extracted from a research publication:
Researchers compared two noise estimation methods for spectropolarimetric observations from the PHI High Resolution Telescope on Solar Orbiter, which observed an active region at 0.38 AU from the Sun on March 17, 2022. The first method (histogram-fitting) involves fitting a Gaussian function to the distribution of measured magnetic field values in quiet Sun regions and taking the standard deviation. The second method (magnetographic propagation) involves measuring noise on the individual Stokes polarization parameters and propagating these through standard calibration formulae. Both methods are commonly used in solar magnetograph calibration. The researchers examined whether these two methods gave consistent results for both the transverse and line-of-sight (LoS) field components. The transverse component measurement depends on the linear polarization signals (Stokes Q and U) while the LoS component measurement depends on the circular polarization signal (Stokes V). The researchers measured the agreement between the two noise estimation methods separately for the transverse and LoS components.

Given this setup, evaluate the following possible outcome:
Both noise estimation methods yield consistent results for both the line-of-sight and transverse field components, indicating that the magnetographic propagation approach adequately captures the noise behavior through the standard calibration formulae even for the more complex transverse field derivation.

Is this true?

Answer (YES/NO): NO